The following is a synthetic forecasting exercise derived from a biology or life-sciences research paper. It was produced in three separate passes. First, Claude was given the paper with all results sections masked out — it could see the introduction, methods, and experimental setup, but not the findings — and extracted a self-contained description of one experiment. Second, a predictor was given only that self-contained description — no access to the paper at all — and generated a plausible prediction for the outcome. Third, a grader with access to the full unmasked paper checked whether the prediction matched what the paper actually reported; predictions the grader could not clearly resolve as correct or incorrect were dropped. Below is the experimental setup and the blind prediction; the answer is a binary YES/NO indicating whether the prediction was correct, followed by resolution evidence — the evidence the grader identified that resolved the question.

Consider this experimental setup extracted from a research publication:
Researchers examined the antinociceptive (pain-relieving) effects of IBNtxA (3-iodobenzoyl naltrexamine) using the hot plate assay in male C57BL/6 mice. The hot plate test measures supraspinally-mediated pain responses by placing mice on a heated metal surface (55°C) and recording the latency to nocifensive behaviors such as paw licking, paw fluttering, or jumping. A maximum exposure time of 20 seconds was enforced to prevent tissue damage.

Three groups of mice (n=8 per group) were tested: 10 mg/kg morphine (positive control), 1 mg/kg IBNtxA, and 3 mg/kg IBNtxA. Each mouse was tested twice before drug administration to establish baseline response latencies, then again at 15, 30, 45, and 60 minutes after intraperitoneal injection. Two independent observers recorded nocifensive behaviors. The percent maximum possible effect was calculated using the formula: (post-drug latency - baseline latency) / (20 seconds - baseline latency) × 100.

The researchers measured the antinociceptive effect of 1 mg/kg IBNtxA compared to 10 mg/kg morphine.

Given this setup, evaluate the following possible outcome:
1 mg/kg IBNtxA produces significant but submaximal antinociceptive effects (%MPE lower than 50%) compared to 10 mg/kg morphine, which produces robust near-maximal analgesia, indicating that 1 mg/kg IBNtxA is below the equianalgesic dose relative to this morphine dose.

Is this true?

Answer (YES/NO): NO